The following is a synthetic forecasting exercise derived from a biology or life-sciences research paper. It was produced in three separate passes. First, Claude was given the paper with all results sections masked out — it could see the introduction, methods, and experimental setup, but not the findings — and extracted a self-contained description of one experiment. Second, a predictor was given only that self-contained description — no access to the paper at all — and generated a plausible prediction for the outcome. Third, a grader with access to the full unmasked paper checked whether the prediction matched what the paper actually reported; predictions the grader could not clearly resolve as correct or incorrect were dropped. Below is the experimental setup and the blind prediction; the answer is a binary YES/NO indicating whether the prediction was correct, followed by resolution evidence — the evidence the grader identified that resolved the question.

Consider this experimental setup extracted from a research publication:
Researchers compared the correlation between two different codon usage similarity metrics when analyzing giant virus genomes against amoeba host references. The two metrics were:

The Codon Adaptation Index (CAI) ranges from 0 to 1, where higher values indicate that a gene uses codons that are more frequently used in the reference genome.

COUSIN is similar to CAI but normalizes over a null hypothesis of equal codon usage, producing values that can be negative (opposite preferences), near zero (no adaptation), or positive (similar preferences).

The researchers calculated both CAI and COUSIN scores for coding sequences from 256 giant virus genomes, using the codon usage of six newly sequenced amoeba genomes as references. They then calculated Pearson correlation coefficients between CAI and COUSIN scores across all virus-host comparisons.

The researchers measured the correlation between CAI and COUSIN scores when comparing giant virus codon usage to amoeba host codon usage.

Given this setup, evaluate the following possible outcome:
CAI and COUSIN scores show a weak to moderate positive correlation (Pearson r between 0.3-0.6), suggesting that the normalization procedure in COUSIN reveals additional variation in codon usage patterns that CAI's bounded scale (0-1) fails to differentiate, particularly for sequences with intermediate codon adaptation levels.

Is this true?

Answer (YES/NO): NO